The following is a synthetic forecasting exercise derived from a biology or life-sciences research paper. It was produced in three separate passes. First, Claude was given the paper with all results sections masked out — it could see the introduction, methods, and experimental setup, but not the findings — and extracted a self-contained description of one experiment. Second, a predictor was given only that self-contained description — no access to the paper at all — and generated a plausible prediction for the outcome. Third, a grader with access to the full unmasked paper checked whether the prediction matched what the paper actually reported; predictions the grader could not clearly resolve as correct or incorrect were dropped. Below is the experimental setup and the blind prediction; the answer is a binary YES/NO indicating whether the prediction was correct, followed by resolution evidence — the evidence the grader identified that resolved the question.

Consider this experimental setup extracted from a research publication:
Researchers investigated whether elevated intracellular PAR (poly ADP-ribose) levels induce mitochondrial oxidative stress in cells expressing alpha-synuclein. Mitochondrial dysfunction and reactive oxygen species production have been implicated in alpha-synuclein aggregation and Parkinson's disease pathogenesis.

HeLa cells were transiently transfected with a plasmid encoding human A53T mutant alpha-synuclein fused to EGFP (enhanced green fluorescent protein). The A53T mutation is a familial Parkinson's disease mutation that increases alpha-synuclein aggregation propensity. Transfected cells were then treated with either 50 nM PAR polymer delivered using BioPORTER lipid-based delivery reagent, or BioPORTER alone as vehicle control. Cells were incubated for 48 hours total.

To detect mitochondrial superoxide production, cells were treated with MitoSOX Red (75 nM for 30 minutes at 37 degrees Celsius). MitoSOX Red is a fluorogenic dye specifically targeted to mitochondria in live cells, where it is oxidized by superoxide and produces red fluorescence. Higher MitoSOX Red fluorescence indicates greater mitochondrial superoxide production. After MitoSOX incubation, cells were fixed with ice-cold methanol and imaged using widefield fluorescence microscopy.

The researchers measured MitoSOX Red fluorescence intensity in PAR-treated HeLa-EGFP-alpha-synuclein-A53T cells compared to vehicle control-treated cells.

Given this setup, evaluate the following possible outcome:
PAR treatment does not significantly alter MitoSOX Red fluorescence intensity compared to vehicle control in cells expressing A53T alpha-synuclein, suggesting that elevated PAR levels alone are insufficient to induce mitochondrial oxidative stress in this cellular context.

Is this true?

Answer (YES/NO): NO